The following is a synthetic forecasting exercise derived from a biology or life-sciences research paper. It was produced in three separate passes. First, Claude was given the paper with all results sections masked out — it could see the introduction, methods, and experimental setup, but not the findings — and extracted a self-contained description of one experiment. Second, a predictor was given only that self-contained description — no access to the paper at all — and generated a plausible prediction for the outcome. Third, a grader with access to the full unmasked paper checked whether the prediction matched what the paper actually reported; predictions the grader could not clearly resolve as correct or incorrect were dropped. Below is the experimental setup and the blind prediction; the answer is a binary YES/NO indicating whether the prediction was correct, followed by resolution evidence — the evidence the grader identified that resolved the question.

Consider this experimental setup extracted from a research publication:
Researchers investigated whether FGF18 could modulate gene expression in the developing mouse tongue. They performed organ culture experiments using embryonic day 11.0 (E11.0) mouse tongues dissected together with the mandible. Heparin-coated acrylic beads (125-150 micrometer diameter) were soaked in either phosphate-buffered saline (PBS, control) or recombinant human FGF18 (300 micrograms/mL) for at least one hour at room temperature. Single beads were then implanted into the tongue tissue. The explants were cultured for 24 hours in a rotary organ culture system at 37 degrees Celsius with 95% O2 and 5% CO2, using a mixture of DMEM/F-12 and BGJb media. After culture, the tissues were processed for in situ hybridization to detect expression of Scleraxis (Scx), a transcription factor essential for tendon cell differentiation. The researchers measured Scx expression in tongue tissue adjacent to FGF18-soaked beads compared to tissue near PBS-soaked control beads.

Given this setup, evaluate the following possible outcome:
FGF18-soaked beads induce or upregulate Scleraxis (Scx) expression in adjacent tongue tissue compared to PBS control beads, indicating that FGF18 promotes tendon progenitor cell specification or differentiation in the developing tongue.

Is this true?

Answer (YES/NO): YES